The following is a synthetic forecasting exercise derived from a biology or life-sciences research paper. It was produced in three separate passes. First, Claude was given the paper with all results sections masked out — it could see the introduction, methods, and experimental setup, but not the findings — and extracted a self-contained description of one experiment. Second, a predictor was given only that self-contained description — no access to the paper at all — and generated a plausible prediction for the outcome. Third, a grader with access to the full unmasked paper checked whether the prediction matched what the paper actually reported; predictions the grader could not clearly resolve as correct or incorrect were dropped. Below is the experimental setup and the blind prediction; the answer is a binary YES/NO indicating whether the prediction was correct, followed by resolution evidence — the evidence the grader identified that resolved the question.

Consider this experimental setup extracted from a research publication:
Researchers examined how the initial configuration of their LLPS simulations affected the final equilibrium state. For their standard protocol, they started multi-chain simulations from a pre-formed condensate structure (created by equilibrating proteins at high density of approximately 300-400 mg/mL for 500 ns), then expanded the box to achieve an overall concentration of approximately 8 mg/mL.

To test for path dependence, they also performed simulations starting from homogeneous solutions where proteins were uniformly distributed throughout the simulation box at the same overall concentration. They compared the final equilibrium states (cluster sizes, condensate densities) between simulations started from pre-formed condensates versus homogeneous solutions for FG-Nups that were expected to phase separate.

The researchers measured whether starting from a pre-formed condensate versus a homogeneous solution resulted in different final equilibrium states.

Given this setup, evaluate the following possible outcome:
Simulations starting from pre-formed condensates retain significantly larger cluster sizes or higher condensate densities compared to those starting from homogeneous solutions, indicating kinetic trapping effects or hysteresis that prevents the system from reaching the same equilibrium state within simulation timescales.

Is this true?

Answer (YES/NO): NO